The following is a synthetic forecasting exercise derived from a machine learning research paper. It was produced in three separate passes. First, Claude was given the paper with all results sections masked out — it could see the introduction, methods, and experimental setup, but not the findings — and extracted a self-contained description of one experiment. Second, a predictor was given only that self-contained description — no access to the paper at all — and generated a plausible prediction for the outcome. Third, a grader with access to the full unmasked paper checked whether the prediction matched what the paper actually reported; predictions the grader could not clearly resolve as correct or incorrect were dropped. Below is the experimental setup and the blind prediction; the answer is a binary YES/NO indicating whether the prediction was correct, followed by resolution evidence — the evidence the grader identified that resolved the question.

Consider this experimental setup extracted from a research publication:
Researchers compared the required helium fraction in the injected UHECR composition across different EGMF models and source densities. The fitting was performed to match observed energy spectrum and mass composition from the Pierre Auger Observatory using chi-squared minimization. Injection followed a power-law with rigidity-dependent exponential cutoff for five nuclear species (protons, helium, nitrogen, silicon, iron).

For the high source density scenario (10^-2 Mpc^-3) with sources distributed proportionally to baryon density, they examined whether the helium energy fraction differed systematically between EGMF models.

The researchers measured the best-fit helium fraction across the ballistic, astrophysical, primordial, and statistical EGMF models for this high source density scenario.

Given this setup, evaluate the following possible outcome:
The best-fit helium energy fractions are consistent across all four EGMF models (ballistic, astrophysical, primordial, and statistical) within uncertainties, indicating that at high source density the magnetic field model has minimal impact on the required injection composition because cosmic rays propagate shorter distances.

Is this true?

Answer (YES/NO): NO